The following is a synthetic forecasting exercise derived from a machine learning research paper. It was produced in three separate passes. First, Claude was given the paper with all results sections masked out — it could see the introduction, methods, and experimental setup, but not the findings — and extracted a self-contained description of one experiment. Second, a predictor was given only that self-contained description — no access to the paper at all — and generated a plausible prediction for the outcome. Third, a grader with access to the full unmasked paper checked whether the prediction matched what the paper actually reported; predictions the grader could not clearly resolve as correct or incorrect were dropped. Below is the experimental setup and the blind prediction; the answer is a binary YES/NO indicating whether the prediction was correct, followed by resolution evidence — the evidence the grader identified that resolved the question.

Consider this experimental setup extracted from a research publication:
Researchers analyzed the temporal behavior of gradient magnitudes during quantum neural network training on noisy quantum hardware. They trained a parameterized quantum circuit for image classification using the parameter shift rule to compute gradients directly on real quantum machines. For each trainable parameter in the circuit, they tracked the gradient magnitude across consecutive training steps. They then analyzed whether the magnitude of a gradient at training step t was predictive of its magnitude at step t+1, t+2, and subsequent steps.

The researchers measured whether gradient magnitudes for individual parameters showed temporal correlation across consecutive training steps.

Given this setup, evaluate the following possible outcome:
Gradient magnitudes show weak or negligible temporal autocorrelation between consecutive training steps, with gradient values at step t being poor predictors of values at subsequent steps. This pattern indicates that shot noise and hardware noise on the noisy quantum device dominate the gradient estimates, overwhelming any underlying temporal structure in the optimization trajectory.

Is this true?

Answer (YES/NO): NO